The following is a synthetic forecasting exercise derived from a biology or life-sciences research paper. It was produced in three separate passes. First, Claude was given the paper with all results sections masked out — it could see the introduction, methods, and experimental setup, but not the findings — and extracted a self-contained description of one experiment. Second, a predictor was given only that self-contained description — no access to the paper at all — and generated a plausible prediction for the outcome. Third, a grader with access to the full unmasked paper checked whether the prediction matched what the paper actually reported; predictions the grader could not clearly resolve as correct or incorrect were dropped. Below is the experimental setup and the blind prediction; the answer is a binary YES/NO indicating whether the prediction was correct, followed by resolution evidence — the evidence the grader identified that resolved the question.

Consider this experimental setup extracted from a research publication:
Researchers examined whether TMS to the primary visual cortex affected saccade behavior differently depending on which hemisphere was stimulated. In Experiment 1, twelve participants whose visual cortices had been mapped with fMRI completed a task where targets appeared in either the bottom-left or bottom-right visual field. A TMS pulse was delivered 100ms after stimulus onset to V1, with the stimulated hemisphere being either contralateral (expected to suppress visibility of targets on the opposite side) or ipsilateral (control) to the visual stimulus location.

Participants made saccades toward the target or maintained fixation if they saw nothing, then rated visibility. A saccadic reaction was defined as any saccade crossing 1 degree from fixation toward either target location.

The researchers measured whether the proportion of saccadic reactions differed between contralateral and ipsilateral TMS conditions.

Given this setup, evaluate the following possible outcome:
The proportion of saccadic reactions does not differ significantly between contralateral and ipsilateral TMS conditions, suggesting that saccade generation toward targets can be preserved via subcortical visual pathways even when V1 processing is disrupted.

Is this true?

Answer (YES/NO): YES